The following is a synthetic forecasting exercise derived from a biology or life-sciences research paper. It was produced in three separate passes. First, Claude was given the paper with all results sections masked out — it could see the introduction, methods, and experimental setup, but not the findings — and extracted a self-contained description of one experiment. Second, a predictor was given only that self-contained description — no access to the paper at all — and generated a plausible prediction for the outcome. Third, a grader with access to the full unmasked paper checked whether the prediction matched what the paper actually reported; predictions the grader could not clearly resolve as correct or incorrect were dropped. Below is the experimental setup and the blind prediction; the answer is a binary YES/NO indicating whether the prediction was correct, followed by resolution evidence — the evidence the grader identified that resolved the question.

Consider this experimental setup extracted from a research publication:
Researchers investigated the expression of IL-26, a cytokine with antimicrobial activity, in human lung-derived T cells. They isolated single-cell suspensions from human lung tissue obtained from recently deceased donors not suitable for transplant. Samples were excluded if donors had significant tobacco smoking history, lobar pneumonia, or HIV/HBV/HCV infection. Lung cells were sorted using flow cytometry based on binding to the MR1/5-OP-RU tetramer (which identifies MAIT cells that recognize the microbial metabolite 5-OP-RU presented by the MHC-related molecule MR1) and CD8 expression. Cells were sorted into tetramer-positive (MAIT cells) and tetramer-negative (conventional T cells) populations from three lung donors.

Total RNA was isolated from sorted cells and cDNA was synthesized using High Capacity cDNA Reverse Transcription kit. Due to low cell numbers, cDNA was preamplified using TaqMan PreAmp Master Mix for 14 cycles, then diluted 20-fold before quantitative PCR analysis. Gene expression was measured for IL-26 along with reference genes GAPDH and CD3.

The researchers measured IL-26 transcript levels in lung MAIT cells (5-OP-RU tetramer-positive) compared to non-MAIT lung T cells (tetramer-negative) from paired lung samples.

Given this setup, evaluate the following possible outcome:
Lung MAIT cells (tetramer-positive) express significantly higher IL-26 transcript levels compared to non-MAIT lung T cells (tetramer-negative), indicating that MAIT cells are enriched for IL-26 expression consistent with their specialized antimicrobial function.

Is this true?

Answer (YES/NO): YES